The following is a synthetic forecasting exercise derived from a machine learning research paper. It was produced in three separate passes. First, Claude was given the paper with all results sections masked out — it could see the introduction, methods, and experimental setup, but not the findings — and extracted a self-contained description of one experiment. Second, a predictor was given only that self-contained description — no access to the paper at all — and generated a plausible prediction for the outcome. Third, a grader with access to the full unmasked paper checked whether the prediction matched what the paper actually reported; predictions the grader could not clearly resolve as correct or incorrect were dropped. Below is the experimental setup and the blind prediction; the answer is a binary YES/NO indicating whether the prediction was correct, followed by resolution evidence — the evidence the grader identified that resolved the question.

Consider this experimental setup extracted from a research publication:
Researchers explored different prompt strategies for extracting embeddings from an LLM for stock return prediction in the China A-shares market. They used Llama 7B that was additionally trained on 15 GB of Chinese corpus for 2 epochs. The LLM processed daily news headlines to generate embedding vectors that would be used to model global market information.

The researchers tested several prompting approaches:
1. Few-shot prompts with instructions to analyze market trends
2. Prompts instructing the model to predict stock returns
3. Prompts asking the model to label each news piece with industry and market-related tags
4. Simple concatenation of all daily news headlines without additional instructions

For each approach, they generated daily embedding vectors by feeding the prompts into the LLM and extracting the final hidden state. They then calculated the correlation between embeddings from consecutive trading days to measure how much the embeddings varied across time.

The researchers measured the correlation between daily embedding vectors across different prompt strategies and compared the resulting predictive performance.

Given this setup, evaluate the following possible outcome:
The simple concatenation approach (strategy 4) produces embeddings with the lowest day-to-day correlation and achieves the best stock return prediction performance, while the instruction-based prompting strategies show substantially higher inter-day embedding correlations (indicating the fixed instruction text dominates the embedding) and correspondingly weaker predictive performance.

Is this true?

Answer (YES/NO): YES